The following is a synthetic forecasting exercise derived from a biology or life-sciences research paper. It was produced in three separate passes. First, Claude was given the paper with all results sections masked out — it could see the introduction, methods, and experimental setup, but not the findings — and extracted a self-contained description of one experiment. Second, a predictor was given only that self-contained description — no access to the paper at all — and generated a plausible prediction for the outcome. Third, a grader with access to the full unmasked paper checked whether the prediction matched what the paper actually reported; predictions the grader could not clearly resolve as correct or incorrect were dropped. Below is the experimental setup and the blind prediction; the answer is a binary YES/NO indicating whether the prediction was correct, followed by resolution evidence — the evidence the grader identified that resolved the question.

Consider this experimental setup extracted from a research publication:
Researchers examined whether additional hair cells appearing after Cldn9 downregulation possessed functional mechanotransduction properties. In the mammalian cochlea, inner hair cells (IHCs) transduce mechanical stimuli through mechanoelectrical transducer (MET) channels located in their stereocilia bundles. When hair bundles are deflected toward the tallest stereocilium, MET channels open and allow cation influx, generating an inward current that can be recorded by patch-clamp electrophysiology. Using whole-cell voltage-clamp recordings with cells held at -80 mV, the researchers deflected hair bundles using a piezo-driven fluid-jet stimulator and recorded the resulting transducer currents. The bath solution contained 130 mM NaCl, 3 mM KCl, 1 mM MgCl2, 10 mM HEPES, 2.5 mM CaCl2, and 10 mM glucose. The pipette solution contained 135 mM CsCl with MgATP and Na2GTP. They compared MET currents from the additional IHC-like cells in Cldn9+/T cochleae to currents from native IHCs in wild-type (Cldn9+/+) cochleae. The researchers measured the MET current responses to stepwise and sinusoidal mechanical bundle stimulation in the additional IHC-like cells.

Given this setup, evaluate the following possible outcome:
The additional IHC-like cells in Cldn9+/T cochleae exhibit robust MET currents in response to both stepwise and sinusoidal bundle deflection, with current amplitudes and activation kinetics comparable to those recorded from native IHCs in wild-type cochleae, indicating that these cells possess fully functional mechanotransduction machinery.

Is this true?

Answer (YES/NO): NO